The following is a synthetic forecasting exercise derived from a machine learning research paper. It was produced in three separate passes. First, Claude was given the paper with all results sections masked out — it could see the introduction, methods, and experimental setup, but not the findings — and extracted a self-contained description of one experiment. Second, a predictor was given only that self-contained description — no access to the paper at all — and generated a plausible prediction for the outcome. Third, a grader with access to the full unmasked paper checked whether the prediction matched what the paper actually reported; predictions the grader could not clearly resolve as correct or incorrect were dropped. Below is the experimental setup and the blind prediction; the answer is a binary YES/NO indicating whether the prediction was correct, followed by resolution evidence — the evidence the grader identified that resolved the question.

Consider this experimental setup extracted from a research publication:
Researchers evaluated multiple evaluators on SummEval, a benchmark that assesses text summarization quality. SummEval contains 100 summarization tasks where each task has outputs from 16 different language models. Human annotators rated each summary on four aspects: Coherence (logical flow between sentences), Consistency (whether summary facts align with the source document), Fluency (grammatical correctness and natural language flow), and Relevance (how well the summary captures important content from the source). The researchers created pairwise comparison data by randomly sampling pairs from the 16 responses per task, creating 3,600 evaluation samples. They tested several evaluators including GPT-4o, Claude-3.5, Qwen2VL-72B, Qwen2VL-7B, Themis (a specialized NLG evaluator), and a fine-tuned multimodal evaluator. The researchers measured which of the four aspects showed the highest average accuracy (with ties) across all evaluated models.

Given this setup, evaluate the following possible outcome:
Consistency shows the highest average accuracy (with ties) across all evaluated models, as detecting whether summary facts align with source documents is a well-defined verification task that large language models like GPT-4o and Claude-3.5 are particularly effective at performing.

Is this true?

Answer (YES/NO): YES